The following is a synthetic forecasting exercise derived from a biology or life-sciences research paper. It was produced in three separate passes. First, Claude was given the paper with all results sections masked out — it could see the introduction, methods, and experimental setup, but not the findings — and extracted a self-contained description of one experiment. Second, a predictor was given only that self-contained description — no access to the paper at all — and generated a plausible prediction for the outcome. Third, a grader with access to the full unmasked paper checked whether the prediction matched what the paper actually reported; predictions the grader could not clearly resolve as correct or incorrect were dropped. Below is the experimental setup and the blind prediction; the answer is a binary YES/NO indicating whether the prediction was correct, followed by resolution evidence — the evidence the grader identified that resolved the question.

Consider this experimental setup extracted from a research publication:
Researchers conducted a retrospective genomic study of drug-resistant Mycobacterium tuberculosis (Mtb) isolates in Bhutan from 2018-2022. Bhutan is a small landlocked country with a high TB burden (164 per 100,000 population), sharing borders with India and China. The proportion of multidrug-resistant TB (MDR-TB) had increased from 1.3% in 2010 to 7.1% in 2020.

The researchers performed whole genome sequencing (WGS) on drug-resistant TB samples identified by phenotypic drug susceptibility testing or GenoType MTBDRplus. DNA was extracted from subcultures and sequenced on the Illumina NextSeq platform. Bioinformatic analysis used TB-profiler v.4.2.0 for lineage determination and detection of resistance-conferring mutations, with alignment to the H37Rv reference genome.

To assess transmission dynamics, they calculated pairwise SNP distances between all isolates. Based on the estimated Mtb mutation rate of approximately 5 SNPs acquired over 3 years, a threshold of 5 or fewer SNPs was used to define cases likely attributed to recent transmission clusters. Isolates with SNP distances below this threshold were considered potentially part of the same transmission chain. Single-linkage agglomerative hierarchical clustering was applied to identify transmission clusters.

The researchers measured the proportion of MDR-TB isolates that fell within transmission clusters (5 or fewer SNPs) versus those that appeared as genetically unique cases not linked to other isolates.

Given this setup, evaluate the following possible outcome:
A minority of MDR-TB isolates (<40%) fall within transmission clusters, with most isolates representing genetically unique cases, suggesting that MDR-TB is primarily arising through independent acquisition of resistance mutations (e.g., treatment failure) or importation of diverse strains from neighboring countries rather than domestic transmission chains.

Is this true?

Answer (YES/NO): NO